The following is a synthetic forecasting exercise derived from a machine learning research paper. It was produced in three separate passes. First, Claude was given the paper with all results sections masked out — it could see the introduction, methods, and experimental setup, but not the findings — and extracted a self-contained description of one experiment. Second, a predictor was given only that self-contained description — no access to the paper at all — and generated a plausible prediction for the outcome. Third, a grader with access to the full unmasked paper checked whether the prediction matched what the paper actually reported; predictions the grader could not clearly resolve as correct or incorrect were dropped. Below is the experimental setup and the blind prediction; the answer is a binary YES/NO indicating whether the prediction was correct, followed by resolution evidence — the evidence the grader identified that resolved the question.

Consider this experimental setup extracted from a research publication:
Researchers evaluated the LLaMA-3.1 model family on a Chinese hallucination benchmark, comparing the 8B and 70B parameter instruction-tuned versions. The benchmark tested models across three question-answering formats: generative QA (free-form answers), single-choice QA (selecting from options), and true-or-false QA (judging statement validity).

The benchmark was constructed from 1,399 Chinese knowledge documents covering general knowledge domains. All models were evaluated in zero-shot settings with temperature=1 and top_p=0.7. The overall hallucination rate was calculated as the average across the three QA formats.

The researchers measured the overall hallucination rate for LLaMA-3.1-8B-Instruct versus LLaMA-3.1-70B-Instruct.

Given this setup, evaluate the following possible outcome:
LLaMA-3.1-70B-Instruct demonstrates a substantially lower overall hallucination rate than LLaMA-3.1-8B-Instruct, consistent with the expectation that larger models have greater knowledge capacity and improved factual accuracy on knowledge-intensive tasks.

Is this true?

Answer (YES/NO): YES